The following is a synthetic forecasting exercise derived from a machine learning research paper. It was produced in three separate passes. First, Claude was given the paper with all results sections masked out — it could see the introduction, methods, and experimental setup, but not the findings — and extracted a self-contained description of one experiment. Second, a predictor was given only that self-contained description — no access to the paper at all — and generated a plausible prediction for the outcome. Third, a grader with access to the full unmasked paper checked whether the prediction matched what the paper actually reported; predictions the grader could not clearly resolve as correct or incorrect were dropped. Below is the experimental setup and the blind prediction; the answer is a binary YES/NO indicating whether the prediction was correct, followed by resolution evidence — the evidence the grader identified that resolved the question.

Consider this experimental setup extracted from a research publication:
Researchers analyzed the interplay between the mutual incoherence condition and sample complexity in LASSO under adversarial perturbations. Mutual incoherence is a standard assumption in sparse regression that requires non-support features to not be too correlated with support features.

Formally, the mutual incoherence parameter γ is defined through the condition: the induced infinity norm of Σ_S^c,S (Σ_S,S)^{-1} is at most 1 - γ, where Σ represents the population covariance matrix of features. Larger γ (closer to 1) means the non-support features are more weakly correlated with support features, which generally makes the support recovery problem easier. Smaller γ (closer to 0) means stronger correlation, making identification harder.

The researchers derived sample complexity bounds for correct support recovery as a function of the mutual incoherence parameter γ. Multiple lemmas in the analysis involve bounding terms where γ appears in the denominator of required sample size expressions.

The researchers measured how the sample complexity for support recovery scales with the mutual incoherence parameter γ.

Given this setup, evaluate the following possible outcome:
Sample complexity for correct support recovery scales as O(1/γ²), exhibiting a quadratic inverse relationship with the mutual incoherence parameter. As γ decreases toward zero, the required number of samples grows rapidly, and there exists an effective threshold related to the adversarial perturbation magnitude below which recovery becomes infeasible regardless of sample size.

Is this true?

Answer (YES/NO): YES